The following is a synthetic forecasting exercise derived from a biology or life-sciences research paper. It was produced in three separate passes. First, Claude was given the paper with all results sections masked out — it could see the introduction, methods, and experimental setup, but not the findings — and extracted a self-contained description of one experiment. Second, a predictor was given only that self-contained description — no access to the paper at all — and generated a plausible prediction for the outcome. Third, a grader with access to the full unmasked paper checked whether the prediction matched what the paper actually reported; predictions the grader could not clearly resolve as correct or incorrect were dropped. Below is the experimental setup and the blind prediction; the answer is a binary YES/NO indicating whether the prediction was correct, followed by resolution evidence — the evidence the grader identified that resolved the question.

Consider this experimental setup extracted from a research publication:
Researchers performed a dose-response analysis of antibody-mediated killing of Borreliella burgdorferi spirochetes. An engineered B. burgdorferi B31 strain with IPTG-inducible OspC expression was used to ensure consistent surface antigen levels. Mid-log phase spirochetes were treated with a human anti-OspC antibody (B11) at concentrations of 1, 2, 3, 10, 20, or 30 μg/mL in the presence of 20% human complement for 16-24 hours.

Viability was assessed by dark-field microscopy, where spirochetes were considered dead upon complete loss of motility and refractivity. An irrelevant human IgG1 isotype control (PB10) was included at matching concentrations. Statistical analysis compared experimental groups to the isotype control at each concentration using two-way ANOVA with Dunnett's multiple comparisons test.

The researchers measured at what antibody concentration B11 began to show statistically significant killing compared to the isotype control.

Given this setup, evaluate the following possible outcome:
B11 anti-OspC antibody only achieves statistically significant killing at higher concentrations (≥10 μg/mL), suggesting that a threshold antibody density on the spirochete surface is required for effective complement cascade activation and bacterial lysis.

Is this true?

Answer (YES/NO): NO